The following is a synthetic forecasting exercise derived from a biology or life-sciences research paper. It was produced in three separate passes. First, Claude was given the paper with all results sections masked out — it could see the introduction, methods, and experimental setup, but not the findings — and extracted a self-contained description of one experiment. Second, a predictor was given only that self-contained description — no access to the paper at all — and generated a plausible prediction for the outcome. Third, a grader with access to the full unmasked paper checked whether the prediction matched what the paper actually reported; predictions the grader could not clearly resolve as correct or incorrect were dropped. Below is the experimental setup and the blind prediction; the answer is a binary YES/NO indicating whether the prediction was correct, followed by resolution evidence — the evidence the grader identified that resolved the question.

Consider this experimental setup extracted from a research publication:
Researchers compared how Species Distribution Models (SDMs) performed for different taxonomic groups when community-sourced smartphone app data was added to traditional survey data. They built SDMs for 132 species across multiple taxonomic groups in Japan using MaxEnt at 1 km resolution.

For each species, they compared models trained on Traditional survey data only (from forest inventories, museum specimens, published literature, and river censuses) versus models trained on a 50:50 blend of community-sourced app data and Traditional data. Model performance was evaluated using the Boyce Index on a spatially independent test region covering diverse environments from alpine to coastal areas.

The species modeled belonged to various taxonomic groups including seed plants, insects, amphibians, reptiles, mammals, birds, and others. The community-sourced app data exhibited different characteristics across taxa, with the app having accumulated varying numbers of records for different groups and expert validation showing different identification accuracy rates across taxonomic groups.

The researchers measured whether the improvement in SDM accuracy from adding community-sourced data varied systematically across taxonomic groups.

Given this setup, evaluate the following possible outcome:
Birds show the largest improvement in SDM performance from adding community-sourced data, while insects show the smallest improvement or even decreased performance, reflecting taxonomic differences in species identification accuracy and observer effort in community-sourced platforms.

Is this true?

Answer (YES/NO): NO